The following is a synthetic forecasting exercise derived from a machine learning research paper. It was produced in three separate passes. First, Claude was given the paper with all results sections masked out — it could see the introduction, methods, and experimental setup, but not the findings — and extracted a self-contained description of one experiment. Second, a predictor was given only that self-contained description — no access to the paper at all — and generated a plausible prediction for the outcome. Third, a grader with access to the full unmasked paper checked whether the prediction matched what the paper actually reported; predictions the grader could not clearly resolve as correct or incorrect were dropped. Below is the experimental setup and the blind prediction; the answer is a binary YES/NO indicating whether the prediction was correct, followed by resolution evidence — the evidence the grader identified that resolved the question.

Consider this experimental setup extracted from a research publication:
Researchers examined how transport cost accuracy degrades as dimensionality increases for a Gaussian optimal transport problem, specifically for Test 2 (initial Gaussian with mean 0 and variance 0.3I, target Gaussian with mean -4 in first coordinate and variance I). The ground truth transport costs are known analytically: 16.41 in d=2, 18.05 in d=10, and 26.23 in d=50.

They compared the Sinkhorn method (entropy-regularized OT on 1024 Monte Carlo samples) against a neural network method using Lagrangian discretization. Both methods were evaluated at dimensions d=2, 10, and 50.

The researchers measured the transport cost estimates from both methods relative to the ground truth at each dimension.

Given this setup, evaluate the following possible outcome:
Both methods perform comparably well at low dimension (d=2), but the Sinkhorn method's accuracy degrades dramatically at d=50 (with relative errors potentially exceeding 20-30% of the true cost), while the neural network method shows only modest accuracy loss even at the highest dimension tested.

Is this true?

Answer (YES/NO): YES